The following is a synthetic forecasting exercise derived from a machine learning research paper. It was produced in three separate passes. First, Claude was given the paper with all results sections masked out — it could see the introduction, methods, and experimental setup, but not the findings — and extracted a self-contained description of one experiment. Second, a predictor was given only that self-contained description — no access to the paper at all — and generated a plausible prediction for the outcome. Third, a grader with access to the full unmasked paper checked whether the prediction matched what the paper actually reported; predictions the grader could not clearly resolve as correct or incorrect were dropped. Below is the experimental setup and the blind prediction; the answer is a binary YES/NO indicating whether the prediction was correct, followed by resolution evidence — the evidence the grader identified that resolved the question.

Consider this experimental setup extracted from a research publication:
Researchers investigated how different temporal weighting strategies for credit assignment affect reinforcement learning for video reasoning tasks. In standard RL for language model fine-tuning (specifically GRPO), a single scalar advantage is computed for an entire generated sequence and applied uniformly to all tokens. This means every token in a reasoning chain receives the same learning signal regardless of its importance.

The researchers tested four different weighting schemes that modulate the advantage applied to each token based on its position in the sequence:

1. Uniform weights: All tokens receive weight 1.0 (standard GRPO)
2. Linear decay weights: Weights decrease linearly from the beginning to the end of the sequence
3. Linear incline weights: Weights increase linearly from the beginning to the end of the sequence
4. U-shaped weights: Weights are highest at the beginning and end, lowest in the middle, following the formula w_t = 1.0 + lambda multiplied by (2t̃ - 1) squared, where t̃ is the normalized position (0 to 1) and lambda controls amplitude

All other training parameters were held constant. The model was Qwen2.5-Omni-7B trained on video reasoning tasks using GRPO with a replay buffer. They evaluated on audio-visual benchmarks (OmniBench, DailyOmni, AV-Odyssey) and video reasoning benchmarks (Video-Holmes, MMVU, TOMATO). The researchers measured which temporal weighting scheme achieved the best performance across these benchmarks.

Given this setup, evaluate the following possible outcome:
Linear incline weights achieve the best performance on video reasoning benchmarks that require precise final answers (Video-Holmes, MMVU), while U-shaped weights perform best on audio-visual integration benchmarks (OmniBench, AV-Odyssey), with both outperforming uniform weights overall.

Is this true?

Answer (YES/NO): NO